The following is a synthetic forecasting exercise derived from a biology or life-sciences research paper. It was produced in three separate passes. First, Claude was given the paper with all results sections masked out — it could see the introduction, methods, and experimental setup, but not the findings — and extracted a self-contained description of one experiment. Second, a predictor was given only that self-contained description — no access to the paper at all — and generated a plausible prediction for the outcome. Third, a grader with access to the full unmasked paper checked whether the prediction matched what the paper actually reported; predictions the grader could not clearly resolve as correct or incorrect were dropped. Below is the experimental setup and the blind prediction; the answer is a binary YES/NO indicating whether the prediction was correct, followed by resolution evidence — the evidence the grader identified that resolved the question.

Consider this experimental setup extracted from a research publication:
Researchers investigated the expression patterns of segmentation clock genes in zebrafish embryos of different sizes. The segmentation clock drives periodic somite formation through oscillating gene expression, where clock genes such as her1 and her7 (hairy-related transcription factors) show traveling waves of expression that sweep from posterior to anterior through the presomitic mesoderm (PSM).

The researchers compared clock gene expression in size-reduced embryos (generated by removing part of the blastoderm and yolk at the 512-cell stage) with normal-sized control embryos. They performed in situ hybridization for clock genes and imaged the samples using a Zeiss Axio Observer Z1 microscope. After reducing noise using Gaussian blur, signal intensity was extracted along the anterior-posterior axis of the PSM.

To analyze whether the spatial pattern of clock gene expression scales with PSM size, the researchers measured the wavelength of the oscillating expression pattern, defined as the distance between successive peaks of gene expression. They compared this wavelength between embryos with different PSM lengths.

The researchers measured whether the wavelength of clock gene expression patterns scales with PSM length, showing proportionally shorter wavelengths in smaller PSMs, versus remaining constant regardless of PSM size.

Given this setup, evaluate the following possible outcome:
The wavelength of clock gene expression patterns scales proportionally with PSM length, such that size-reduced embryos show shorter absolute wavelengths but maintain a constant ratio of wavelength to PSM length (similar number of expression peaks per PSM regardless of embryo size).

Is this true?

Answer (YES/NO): YES